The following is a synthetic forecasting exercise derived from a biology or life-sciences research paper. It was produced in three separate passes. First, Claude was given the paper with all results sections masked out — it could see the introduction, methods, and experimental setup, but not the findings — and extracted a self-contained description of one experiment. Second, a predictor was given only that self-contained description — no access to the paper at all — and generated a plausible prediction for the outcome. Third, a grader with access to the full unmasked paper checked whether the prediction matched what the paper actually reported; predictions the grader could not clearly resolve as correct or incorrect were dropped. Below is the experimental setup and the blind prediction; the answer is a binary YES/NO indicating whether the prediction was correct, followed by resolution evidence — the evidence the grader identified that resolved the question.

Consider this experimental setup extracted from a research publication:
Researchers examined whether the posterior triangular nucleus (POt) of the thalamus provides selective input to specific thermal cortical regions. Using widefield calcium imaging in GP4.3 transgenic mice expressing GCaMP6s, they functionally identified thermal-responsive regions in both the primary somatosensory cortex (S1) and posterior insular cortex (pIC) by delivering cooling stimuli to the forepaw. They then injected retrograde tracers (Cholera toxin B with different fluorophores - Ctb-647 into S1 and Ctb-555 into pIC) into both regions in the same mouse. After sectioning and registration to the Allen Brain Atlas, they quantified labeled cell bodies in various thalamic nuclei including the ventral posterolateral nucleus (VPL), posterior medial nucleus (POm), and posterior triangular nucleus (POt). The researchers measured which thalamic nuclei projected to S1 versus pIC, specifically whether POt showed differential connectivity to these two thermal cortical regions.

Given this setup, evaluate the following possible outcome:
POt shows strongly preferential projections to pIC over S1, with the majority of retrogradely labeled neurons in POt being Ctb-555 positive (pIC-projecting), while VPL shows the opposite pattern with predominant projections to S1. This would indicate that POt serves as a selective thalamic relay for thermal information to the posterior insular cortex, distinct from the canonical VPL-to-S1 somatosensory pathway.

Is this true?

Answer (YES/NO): YES